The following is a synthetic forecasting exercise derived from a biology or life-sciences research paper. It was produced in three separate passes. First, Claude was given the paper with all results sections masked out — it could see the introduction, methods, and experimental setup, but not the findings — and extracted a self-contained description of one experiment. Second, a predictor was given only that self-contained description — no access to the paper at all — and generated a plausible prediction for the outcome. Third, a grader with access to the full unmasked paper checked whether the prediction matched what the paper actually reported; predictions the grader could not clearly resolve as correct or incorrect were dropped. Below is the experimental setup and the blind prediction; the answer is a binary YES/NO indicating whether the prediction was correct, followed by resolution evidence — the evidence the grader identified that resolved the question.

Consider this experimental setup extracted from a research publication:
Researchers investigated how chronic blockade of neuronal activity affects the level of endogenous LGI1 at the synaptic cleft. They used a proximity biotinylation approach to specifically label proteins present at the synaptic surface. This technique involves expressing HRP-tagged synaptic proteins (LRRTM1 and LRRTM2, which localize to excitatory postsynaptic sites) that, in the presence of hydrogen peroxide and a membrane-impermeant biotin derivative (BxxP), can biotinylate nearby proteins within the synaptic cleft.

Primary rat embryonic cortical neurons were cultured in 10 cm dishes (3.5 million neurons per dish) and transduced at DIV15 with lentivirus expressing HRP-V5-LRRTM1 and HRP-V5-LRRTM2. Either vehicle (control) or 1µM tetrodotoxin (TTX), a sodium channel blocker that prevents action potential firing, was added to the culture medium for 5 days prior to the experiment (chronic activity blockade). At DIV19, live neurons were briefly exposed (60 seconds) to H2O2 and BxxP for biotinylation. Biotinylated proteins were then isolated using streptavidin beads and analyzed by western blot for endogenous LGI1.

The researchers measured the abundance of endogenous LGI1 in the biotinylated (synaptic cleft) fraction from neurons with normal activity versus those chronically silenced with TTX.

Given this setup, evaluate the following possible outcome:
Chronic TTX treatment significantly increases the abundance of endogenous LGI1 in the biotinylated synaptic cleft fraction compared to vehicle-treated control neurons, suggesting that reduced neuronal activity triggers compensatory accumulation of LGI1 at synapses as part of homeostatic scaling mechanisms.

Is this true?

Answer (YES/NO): NO